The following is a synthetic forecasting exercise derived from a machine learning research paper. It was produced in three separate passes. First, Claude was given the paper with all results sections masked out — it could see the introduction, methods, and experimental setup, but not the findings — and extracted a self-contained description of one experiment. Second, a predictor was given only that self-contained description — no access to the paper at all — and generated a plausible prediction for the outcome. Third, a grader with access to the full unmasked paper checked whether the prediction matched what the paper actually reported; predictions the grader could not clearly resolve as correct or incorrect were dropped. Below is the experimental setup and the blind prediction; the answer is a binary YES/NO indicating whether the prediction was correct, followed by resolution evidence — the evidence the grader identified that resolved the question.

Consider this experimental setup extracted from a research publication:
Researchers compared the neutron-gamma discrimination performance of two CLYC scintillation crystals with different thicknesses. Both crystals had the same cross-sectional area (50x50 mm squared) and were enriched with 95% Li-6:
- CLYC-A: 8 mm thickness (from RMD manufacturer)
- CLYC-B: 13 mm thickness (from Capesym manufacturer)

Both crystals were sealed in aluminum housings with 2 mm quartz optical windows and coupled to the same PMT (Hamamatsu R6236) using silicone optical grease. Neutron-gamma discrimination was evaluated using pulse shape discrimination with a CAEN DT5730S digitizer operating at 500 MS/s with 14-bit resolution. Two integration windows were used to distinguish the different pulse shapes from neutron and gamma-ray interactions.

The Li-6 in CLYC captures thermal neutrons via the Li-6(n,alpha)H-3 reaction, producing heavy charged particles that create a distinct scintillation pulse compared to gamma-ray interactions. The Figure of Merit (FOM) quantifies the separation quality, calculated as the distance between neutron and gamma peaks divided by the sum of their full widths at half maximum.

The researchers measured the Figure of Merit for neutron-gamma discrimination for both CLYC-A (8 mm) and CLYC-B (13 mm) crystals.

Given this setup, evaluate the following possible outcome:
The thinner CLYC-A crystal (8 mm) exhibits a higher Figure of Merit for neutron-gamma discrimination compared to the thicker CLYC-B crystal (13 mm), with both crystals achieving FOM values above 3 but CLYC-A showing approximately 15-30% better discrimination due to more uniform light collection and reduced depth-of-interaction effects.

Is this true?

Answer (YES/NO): NO